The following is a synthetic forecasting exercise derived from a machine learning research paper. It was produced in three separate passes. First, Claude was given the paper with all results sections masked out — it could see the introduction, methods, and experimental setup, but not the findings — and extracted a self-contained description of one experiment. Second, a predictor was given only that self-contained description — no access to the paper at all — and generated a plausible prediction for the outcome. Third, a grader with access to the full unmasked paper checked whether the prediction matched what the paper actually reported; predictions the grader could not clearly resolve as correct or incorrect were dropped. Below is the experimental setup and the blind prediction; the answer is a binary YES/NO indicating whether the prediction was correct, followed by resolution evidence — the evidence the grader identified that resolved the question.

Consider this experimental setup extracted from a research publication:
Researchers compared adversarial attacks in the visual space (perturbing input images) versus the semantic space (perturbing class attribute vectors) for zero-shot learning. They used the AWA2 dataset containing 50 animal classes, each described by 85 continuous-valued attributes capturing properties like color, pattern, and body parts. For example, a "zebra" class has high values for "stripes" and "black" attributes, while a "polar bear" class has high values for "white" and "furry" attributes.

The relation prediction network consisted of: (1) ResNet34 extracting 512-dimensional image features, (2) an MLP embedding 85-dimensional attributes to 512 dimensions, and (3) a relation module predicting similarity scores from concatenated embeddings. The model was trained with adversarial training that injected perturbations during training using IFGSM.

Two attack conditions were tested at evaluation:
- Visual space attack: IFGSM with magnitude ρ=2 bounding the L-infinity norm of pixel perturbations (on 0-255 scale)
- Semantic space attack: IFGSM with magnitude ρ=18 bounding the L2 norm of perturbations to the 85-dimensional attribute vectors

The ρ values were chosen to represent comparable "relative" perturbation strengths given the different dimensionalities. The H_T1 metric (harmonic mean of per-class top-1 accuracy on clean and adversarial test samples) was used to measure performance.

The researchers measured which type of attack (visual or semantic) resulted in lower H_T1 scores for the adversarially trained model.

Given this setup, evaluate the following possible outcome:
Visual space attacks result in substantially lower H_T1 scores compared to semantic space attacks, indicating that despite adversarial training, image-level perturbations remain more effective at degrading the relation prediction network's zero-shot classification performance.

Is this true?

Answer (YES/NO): NO